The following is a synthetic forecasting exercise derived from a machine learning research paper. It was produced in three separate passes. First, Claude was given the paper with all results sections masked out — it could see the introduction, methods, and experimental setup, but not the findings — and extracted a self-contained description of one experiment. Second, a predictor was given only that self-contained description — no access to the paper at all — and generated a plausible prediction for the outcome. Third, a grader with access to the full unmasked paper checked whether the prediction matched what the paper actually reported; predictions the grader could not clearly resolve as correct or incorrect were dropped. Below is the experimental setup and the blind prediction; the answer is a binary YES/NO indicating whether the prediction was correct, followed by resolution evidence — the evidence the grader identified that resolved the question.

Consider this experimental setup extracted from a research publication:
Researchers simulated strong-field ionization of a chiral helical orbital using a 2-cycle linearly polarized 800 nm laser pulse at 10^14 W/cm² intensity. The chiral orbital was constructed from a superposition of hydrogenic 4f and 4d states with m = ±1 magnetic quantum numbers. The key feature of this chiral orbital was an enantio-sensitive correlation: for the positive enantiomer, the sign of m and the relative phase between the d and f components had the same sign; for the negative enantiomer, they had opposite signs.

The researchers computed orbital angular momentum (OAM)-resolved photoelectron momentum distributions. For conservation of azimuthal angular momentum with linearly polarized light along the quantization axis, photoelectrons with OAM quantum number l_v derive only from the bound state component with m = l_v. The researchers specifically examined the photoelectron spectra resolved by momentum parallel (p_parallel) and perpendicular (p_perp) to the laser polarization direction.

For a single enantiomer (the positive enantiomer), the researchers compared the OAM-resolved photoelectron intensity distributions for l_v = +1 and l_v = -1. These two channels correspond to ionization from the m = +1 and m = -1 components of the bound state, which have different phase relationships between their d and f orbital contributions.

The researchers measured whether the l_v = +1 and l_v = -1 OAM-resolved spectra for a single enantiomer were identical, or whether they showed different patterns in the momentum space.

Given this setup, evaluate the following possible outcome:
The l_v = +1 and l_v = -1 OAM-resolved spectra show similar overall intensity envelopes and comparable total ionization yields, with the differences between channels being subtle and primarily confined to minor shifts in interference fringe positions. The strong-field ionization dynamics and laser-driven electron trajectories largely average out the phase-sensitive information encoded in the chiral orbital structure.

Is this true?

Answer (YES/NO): NO